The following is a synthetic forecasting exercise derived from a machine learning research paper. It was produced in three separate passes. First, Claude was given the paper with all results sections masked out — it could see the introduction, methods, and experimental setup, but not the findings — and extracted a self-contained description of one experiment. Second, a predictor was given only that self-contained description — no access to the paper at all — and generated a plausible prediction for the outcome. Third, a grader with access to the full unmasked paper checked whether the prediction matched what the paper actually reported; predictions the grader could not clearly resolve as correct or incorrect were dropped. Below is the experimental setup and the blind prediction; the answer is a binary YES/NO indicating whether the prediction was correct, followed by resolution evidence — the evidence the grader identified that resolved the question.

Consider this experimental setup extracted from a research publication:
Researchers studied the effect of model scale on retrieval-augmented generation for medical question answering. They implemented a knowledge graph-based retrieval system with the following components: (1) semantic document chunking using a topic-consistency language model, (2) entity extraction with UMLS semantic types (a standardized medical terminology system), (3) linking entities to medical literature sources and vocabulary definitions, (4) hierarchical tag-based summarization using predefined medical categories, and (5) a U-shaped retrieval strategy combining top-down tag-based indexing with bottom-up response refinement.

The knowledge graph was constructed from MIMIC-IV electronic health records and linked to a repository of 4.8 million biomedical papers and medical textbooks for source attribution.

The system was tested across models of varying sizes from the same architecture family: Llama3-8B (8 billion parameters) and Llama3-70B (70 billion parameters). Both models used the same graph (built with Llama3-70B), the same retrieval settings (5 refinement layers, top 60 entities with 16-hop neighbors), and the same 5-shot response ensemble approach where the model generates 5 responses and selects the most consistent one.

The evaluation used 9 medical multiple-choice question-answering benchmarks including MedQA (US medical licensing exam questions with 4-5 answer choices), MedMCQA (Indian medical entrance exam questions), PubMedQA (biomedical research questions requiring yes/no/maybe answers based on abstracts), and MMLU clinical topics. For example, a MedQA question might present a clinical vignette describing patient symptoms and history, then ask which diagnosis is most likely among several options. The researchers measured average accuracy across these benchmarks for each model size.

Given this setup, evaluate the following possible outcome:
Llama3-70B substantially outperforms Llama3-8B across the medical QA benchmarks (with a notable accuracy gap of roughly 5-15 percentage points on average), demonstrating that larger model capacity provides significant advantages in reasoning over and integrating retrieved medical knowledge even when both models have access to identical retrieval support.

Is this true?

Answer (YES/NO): YES